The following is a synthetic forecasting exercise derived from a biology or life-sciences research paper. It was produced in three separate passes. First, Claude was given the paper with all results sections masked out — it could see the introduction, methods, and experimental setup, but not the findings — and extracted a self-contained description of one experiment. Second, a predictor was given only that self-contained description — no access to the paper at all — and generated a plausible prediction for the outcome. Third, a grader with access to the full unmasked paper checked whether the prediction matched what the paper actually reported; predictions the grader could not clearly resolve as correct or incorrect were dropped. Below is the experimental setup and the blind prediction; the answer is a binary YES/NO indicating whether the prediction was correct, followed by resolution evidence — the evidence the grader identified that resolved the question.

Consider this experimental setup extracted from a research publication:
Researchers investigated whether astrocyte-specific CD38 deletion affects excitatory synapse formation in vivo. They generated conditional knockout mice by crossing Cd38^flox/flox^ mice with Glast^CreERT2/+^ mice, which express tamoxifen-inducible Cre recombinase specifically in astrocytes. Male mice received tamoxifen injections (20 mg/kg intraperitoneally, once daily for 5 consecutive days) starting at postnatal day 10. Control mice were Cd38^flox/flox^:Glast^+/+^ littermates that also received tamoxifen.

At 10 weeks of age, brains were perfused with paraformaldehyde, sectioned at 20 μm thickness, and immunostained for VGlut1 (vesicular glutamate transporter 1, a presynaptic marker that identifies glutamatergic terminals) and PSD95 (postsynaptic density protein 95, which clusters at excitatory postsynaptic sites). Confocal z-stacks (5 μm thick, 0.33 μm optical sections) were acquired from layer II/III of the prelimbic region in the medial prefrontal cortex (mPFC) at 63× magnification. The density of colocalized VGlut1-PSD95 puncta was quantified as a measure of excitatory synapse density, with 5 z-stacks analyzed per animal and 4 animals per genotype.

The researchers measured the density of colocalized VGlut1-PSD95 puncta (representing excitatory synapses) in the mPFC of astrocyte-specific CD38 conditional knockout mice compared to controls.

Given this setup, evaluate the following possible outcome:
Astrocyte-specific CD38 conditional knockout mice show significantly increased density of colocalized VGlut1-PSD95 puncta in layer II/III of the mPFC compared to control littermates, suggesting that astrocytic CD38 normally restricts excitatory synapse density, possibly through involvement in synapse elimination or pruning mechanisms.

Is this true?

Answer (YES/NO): NO